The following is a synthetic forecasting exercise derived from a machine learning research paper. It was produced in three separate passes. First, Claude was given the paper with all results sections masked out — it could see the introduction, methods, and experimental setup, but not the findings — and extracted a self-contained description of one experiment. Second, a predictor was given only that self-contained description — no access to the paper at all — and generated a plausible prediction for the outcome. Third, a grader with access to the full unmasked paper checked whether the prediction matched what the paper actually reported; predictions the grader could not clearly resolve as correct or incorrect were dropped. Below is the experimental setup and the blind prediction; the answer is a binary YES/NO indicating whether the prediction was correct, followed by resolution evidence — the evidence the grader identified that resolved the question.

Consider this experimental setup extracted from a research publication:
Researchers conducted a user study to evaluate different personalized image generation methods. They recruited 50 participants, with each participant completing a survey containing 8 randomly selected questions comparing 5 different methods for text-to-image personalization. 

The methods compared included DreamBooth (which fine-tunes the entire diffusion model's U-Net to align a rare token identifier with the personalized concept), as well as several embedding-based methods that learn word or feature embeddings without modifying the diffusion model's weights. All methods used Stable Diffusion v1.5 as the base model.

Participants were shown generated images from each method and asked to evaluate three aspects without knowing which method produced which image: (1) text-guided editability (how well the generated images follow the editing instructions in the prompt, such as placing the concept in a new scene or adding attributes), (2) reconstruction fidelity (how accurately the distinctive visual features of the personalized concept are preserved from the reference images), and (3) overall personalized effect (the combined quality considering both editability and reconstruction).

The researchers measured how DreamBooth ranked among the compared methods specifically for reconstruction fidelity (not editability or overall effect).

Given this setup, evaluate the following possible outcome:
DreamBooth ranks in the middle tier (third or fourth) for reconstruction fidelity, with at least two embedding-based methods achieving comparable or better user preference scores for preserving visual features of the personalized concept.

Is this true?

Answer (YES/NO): NO